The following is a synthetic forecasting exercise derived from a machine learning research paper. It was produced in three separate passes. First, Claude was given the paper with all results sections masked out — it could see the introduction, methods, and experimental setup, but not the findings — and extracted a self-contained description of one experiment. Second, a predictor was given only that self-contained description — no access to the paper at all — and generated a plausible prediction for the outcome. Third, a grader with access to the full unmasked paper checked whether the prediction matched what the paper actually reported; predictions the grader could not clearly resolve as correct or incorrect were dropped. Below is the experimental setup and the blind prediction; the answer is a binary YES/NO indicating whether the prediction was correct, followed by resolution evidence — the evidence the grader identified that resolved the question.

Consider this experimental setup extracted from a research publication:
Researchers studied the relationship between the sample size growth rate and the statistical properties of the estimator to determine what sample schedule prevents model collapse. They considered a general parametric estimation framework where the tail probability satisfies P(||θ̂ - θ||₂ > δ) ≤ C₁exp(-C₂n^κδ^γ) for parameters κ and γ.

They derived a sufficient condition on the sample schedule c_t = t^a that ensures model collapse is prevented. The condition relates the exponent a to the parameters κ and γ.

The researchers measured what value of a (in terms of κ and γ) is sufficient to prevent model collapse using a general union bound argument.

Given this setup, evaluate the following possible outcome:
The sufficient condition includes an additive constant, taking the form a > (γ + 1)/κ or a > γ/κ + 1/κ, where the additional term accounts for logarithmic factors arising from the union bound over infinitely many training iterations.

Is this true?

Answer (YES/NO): NO